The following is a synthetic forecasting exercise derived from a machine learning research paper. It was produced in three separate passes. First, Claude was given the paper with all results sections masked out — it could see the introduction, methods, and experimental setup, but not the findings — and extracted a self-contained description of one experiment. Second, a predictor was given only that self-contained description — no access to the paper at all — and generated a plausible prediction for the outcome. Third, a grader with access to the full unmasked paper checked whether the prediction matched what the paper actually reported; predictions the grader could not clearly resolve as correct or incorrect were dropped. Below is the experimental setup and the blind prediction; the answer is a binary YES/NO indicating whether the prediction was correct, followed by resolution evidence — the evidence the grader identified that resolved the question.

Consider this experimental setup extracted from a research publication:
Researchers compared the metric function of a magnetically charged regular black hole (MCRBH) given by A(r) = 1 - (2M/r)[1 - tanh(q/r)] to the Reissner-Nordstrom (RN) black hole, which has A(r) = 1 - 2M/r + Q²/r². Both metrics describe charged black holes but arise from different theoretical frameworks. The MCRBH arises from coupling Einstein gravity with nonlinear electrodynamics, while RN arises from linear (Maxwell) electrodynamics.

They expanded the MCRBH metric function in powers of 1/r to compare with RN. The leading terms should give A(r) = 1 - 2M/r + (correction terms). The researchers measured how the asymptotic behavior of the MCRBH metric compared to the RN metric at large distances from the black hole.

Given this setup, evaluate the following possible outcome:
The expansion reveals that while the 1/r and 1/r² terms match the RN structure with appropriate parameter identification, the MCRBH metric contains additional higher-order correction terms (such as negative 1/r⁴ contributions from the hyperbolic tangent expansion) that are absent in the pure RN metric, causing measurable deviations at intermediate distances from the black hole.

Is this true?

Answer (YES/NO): YES